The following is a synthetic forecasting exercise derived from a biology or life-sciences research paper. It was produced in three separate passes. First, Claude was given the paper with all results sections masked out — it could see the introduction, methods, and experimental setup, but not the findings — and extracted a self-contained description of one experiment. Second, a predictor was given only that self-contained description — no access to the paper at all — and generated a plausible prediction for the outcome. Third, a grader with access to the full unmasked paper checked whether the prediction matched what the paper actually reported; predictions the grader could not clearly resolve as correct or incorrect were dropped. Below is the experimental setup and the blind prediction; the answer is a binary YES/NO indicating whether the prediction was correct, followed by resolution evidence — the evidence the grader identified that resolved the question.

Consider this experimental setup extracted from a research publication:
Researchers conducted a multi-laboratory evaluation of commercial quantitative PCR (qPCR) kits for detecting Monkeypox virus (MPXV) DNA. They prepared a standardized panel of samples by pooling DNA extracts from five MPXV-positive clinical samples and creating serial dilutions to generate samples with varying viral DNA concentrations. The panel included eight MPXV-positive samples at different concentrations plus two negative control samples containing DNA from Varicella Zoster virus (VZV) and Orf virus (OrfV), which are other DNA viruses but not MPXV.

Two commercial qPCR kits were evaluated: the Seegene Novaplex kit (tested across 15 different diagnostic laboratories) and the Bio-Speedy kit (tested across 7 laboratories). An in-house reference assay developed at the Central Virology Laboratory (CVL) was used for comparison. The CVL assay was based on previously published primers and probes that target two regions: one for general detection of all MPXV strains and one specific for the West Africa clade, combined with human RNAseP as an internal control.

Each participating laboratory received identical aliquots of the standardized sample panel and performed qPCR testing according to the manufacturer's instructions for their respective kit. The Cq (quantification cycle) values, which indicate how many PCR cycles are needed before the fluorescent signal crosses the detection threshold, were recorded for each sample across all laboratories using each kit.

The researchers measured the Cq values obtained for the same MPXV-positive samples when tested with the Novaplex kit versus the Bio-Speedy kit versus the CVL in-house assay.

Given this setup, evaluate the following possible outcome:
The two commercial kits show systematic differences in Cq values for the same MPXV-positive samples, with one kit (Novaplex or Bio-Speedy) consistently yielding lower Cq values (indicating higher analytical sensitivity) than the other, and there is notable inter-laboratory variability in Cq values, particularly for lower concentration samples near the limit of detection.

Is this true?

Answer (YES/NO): NO